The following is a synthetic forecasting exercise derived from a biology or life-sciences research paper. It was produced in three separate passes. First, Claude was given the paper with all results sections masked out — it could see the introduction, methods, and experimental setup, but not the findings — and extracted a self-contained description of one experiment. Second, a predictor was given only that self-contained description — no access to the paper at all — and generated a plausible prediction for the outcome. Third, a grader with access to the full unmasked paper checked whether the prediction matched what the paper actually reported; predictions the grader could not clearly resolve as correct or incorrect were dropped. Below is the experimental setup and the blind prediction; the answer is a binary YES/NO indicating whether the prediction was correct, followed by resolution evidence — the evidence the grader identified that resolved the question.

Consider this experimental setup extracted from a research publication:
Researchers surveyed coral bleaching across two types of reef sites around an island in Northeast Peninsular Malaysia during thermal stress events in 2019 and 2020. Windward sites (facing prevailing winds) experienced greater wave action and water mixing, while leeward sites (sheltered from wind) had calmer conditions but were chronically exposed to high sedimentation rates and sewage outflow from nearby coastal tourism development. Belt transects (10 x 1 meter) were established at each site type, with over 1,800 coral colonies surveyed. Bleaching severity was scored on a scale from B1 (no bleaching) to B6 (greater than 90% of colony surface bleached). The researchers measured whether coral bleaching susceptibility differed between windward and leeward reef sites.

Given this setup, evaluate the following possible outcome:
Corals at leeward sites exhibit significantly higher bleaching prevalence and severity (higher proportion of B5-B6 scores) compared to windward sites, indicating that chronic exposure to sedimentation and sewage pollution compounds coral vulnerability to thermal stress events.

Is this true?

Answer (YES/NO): NO